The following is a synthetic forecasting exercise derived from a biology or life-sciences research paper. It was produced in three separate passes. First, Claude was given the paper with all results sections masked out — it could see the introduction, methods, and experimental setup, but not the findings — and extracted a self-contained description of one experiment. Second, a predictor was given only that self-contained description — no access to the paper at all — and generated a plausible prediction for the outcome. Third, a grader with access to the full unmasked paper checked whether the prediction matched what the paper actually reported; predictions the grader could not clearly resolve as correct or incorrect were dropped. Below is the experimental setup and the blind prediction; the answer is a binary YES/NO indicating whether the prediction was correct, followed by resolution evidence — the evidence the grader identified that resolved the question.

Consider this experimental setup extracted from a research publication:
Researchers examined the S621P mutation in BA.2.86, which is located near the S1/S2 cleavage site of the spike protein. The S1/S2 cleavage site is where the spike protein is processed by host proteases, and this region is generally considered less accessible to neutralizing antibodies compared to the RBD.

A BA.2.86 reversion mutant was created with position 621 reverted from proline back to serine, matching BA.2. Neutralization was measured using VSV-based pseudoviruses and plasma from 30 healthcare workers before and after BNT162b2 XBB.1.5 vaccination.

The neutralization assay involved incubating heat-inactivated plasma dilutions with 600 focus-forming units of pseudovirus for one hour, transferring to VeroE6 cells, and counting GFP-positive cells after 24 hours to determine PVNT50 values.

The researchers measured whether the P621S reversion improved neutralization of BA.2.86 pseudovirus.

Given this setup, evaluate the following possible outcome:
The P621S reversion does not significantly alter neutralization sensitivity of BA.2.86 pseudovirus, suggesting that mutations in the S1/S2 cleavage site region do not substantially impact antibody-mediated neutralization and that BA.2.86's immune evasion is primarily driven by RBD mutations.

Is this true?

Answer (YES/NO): NO